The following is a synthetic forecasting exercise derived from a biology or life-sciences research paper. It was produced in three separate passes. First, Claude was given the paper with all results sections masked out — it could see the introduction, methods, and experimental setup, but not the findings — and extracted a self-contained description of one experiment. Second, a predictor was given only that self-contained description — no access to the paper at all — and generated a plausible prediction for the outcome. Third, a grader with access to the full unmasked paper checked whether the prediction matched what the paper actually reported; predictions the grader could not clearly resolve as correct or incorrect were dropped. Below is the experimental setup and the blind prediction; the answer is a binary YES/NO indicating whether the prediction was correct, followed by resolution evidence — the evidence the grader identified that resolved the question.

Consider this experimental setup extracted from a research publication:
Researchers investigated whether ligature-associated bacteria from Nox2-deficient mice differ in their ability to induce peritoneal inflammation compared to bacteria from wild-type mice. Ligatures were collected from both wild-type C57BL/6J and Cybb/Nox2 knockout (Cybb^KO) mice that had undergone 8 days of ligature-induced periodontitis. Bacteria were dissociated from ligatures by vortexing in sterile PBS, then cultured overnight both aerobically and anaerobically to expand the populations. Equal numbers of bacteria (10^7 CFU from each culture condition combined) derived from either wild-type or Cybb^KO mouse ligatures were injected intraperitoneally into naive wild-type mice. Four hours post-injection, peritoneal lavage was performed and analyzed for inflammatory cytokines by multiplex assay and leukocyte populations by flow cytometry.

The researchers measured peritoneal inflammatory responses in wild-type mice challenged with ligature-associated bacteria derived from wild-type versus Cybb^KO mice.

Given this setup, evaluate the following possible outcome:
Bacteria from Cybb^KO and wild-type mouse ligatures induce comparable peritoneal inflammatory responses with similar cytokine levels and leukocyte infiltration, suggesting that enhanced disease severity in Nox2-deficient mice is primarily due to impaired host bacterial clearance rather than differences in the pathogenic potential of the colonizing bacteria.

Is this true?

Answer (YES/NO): NO